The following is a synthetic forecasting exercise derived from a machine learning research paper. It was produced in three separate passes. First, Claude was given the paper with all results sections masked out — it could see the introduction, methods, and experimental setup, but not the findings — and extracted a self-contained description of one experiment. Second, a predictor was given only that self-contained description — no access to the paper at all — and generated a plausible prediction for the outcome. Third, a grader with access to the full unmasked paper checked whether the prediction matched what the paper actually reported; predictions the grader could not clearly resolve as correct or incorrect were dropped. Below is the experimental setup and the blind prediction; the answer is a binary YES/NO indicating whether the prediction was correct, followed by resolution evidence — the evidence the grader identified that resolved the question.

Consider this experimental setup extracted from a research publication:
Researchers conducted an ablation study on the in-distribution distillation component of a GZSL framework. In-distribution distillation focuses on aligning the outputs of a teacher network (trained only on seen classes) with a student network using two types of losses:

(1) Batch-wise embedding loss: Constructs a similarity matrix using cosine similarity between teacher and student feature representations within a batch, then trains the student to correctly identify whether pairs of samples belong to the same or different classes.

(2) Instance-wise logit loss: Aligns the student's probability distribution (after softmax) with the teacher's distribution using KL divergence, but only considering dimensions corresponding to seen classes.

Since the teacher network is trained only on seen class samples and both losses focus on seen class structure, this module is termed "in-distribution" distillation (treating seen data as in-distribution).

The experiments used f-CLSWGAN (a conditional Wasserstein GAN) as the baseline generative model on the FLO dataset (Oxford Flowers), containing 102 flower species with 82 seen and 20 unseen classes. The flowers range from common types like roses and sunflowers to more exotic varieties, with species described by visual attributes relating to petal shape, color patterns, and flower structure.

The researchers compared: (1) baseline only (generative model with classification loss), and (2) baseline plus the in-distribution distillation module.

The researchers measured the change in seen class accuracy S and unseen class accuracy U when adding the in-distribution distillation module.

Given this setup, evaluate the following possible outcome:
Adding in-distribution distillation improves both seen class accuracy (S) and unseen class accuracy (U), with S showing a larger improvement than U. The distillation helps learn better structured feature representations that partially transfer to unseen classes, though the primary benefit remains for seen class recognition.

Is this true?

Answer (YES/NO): NO